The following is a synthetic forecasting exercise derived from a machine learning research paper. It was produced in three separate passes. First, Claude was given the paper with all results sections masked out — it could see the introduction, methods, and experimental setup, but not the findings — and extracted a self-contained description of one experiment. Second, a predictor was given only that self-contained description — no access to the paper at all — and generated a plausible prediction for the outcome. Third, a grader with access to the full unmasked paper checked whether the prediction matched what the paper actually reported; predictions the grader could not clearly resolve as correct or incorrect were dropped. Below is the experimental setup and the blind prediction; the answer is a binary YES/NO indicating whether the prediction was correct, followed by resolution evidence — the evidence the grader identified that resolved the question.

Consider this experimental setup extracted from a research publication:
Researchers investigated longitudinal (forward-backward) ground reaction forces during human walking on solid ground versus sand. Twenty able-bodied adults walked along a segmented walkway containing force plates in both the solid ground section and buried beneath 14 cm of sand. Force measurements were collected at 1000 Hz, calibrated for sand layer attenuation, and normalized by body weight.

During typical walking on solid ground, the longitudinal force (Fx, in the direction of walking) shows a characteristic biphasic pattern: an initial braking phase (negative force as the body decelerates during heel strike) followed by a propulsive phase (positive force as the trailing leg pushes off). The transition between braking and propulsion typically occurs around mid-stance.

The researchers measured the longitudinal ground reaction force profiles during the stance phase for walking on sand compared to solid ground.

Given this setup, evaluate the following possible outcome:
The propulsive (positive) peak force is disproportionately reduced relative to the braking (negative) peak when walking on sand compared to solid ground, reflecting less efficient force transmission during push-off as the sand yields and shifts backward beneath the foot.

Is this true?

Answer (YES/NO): YES